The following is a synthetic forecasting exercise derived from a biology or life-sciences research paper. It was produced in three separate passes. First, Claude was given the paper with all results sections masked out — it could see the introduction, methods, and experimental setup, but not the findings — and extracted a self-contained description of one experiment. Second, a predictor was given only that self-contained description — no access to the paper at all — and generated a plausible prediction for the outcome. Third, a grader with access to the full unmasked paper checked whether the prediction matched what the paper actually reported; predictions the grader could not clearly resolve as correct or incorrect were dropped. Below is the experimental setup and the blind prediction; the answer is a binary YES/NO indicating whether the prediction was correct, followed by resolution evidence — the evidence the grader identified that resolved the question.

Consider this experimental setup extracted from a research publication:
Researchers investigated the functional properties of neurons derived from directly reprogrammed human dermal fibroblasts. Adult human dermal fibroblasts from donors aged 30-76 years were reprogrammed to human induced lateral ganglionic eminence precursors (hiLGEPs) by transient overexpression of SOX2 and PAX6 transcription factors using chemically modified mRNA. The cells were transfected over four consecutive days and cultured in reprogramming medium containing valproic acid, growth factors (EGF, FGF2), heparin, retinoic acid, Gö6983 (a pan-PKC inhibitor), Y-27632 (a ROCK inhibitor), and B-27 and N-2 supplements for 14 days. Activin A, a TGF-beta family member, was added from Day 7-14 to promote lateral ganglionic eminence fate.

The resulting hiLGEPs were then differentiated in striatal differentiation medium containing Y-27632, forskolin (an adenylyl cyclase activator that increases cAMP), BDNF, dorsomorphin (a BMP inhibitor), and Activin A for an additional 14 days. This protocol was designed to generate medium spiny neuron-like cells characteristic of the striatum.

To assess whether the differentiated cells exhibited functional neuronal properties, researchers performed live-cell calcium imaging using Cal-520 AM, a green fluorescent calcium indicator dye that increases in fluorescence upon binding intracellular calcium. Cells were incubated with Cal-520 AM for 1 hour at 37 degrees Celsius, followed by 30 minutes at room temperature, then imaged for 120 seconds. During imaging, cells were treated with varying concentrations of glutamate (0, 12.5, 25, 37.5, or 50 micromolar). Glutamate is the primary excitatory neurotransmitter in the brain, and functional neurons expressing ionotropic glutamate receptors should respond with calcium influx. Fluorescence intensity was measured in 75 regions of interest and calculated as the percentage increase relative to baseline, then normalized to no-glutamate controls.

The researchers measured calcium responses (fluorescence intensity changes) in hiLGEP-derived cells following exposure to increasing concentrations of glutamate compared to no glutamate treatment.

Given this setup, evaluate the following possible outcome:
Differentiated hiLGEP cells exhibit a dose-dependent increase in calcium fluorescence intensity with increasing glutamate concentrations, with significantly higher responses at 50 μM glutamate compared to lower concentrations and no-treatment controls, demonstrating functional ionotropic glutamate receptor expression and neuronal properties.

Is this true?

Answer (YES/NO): NO